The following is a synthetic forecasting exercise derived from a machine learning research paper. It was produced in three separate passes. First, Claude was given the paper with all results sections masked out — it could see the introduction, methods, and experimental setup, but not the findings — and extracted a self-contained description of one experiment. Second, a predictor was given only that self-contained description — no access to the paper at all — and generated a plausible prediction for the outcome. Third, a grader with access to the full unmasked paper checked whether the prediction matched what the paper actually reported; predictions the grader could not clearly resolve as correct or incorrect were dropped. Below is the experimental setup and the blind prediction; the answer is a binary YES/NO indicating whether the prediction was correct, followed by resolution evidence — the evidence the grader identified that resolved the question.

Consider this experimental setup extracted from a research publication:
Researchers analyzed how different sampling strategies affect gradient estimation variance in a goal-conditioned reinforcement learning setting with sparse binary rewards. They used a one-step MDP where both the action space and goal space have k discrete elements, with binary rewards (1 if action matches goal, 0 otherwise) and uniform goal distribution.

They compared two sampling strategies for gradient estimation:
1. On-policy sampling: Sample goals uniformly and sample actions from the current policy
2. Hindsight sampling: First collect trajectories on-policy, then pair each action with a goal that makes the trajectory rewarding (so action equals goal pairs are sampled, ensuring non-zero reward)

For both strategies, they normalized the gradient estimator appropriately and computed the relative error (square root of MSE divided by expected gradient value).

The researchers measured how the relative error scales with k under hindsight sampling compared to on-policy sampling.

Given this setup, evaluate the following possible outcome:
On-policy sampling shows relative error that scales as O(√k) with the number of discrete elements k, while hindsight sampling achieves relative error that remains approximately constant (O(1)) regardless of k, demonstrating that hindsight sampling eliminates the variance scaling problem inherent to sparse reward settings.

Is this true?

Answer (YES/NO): NO